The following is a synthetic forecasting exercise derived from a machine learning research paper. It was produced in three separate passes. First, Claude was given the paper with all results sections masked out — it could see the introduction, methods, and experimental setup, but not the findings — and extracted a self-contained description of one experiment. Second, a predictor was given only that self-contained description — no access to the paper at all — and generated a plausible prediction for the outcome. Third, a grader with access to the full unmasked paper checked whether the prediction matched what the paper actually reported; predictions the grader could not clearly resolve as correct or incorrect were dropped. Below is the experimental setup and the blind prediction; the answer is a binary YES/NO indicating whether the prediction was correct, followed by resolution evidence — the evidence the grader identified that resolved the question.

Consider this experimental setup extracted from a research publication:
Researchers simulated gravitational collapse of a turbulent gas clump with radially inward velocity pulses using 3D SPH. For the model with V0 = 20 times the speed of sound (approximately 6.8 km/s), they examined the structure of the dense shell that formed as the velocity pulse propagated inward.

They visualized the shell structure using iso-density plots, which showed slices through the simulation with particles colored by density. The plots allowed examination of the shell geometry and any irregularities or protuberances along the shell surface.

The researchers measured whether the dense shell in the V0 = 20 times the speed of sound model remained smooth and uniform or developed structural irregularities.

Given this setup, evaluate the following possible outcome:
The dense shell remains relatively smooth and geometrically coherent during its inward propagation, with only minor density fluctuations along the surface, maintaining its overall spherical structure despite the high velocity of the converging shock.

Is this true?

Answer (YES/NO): NO